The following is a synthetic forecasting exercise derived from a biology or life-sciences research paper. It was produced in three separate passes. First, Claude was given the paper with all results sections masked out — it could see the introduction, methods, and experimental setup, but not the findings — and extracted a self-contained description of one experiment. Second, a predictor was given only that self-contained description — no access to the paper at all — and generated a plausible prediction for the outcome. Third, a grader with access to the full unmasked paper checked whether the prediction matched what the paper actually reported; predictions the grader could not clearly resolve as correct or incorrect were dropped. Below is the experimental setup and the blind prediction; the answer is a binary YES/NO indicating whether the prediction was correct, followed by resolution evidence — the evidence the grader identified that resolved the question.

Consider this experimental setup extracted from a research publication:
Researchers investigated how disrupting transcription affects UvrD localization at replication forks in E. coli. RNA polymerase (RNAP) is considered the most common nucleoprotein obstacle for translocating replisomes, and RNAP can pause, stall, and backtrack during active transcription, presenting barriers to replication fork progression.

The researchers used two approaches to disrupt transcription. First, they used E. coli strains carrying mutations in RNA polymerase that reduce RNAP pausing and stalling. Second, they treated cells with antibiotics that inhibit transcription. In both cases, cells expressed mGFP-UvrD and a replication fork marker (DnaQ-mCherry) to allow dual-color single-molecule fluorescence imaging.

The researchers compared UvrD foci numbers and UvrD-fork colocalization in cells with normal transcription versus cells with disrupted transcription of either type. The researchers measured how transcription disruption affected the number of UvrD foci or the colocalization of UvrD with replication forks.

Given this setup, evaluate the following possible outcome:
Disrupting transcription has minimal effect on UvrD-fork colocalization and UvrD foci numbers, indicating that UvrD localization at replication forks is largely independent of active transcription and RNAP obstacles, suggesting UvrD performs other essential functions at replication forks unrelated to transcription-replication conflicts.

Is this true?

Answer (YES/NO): NO